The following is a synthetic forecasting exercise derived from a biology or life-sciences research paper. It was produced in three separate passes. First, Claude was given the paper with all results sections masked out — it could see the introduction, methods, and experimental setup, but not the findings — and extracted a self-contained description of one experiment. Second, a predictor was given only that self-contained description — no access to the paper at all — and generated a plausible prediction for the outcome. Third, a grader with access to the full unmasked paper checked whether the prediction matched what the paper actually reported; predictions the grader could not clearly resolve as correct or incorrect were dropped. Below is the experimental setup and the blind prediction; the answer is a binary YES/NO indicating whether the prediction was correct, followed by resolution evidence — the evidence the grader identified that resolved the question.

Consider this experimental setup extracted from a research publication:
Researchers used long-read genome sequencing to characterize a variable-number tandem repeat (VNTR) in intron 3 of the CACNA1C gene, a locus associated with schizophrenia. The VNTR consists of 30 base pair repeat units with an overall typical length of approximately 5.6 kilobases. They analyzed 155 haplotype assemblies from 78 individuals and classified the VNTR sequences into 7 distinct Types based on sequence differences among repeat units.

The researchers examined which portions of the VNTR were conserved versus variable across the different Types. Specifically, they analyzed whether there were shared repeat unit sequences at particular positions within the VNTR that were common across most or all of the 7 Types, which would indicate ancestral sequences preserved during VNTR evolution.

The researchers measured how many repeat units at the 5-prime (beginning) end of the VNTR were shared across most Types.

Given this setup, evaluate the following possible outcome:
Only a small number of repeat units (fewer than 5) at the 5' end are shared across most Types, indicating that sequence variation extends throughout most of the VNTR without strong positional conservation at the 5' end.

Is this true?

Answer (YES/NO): NO